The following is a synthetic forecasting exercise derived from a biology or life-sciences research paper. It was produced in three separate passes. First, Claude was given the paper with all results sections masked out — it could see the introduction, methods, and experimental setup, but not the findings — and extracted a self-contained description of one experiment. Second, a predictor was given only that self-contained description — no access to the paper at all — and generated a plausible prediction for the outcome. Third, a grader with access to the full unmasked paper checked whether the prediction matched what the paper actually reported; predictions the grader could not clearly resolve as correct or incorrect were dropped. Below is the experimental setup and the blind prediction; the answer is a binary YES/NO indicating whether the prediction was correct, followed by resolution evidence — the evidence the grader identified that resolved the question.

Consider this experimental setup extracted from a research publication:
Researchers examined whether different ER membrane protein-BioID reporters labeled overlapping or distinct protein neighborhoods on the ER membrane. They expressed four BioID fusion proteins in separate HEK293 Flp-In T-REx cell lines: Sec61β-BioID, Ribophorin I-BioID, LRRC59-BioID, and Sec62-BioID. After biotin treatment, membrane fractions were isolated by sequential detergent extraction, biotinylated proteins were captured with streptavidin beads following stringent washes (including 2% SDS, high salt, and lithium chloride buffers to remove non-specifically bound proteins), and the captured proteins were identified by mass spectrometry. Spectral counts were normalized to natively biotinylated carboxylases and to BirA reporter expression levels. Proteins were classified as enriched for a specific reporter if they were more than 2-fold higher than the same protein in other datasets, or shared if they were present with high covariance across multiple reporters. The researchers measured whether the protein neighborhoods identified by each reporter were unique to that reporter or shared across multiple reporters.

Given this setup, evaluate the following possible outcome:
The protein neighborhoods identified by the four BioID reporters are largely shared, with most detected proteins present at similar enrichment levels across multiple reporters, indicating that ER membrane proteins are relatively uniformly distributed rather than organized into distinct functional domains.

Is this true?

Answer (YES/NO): NO